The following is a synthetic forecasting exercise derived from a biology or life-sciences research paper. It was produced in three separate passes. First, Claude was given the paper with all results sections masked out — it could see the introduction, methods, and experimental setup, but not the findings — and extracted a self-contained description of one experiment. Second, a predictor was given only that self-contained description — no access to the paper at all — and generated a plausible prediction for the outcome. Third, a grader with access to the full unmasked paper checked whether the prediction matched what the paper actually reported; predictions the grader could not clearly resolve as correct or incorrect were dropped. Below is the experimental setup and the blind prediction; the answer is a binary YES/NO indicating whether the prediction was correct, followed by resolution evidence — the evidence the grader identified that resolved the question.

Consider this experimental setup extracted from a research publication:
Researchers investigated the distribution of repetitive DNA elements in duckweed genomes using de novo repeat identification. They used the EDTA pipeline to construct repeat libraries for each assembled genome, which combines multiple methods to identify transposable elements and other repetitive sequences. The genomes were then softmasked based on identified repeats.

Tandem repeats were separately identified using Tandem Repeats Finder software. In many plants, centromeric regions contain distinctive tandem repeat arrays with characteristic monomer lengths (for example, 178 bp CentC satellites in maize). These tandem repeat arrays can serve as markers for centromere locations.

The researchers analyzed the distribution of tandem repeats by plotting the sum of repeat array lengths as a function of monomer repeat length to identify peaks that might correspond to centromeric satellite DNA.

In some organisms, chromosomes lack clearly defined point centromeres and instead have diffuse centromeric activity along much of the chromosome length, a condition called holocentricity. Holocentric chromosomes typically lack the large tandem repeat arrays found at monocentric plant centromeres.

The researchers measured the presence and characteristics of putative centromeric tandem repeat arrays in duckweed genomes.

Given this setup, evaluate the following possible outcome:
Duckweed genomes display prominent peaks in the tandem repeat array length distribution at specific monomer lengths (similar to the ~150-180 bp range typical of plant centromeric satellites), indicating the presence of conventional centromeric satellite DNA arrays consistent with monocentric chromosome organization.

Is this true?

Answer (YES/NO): NO